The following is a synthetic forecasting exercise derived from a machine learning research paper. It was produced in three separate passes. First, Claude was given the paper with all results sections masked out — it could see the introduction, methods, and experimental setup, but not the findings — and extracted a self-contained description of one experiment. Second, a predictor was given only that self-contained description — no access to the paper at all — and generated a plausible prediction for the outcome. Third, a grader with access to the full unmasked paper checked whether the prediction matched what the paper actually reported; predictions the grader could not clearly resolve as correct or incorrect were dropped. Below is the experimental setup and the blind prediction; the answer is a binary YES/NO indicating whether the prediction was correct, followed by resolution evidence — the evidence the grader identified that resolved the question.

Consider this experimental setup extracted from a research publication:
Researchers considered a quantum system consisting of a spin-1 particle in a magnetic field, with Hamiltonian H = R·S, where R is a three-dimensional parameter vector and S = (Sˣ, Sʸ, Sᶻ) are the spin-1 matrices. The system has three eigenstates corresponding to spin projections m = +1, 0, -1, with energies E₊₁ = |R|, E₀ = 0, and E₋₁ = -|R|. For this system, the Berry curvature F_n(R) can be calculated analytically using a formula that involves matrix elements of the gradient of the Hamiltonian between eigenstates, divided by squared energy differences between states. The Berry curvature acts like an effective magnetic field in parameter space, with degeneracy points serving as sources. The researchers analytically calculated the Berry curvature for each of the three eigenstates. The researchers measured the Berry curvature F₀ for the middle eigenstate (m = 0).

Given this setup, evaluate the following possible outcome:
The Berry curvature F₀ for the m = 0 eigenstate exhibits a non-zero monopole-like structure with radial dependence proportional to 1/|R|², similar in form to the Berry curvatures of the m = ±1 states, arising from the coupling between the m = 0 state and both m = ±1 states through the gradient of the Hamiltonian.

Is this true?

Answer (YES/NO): NO